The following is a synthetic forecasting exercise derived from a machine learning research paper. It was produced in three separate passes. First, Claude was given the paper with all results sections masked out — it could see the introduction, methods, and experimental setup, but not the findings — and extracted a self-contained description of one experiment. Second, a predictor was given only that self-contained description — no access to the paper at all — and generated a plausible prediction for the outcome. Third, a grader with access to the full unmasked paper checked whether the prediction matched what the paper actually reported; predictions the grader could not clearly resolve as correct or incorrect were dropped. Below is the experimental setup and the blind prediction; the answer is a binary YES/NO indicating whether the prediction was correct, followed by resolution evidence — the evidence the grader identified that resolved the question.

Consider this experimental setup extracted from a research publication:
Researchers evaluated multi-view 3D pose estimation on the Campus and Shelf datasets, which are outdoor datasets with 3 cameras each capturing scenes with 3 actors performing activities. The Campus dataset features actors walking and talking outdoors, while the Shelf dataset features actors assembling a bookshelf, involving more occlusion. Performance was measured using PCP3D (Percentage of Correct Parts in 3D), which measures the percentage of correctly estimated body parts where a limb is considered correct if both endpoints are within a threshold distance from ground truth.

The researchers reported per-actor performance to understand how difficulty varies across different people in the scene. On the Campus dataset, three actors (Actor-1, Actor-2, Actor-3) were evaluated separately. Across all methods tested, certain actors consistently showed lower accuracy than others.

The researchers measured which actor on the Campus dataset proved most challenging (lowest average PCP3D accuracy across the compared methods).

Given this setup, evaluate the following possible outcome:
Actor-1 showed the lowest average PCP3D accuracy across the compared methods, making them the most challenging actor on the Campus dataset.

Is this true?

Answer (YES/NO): NO